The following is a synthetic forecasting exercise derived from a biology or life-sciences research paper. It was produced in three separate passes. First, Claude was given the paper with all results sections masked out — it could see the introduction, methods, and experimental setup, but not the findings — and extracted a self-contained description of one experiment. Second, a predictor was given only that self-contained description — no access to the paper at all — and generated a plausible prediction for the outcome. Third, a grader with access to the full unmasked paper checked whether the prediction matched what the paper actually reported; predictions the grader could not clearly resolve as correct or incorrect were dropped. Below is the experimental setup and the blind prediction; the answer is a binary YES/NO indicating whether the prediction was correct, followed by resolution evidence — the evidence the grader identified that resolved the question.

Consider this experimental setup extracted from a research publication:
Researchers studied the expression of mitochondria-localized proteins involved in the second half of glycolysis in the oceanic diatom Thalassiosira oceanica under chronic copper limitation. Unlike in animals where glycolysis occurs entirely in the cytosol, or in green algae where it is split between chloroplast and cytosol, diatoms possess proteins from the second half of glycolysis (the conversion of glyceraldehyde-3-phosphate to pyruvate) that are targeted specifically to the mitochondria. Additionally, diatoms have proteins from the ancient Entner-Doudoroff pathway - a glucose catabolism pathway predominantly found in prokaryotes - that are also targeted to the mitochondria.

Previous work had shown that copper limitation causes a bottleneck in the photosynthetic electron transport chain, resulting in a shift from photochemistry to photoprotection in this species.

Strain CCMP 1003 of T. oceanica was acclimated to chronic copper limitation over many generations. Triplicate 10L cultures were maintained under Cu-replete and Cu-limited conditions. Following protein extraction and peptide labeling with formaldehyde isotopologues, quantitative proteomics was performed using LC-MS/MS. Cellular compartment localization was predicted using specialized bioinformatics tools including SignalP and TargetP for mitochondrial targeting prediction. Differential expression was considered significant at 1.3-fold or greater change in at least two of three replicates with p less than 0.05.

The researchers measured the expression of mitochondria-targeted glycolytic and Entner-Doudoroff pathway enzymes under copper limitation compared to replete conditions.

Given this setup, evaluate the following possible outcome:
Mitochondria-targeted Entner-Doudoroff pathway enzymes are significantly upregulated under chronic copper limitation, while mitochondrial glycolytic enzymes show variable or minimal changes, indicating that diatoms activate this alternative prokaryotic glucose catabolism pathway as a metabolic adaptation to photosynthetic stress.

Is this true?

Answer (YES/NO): NO